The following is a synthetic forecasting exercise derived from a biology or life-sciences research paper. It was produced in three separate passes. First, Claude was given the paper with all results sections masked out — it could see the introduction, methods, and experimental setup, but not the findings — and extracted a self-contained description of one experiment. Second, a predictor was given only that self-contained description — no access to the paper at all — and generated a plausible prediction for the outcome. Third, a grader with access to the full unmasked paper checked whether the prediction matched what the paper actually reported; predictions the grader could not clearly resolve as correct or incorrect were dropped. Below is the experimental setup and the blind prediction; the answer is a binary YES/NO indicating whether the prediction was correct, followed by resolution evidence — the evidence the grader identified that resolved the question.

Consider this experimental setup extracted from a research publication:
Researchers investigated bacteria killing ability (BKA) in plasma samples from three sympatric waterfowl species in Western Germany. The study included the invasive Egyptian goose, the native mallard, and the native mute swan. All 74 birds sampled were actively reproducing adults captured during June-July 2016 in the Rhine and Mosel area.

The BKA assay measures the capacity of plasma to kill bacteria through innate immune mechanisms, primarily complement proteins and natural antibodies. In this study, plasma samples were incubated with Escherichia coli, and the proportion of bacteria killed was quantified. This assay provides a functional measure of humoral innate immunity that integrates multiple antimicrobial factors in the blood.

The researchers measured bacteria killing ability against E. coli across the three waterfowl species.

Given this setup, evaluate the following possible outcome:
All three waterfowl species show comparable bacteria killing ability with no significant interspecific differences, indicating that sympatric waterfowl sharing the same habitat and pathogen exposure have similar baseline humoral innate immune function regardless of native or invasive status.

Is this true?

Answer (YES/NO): NO